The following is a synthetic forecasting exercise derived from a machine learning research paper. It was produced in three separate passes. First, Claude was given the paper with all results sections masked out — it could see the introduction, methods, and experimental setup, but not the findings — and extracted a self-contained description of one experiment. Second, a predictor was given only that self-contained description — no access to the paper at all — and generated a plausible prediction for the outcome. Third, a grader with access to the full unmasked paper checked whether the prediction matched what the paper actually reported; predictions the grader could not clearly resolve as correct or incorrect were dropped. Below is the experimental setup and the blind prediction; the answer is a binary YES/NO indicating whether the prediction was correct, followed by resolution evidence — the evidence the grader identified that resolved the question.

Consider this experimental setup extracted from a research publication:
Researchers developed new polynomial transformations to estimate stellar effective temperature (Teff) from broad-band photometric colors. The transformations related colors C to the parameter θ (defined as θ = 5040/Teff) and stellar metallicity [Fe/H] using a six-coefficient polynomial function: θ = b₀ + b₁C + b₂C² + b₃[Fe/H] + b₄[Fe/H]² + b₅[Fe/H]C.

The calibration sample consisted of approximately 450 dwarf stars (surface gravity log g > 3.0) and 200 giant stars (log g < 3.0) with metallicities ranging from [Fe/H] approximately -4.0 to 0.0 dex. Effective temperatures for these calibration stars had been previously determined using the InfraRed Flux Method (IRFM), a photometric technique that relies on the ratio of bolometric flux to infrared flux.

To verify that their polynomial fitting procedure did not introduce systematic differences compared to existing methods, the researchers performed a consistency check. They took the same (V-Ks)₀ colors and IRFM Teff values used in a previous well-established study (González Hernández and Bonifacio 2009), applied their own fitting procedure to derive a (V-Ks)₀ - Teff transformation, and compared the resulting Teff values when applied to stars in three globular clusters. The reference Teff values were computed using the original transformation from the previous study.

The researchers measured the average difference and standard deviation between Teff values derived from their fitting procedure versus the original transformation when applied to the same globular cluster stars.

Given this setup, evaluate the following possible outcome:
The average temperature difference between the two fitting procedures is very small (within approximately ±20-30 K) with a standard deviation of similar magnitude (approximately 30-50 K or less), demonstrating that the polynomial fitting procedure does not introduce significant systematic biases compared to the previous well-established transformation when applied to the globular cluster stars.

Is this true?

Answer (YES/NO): YES